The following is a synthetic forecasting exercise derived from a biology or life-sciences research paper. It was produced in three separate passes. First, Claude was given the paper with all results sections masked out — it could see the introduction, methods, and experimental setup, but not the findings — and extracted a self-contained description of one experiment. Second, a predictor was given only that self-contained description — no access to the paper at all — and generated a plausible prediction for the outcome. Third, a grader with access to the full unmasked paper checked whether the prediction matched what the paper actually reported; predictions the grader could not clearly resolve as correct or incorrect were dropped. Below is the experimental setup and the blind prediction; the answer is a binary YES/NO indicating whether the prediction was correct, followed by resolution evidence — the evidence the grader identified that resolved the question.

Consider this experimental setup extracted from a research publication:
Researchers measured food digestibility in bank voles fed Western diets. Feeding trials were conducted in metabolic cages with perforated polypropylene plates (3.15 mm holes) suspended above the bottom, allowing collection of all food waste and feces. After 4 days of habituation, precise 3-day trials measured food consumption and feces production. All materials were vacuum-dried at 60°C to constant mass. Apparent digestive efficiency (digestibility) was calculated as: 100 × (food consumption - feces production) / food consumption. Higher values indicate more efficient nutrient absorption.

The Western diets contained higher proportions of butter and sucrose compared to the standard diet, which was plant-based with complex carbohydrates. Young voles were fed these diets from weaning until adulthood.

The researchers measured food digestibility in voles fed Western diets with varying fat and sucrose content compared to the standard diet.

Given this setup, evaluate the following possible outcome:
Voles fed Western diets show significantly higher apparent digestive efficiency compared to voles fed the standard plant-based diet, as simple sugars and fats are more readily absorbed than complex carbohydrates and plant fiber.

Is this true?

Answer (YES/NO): YES